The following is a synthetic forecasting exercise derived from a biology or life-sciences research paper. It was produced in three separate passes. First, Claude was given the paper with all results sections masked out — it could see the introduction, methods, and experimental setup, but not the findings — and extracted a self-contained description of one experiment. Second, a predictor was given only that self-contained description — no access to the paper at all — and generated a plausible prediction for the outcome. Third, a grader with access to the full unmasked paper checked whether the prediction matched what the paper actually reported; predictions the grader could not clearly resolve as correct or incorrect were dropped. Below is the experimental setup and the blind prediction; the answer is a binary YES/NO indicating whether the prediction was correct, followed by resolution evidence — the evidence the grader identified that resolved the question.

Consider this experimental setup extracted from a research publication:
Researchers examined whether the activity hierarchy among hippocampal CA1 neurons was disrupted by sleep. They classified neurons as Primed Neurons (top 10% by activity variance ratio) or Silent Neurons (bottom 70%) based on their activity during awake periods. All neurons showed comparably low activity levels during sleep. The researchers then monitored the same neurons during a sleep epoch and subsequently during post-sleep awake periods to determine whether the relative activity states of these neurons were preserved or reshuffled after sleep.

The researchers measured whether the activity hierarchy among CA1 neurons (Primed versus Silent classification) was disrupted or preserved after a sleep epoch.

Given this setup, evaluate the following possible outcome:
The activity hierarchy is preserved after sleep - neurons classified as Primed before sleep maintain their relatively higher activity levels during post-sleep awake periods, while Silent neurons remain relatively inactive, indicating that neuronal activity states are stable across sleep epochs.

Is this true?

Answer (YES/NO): YES